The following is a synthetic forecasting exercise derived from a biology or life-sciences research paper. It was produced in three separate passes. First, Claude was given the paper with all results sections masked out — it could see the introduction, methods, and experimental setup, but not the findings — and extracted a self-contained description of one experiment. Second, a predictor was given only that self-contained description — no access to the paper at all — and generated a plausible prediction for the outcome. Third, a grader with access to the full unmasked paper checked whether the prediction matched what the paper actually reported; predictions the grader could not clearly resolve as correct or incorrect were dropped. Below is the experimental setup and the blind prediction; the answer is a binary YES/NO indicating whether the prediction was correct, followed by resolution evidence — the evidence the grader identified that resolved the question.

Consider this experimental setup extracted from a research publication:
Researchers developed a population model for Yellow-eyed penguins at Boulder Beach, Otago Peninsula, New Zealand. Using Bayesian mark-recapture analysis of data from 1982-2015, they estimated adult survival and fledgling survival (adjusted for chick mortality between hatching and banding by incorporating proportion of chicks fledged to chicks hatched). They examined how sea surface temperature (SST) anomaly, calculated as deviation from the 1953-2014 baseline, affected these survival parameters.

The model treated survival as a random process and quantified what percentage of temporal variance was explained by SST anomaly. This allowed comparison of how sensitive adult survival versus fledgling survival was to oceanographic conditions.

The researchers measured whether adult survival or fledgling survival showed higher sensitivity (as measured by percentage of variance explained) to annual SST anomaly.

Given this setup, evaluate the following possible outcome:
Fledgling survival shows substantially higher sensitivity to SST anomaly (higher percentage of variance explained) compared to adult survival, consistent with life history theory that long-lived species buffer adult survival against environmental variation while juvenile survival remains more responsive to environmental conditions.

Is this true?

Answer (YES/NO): NO